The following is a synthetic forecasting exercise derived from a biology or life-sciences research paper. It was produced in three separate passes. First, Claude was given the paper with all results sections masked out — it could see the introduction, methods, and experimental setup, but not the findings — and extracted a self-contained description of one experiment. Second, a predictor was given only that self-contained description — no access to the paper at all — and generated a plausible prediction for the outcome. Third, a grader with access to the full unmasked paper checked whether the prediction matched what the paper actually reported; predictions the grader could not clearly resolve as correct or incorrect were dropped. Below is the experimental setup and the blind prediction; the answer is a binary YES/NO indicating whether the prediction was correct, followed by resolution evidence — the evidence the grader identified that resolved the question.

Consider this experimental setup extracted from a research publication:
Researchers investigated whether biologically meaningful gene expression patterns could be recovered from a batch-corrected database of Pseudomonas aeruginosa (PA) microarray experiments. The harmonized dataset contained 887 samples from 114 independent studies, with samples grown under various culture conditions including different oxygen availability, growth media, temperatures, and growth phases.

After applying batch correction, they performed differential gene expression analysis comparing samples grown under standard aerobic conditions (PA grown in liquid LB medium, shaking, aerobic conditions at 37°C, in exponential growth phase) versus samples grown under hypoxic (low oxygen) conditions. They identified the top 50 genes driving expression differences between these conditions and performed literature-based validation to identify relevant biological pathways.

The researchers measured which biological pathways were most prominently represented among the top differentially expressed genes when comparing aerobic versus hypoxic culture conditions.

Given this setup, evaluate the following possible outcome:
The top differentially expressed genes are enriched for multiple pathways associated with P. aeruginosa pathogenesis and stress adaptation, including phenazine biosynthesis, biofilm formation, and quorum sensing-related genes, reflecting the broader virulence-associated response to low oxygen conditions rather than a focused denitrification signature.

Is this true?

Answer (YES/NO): NO